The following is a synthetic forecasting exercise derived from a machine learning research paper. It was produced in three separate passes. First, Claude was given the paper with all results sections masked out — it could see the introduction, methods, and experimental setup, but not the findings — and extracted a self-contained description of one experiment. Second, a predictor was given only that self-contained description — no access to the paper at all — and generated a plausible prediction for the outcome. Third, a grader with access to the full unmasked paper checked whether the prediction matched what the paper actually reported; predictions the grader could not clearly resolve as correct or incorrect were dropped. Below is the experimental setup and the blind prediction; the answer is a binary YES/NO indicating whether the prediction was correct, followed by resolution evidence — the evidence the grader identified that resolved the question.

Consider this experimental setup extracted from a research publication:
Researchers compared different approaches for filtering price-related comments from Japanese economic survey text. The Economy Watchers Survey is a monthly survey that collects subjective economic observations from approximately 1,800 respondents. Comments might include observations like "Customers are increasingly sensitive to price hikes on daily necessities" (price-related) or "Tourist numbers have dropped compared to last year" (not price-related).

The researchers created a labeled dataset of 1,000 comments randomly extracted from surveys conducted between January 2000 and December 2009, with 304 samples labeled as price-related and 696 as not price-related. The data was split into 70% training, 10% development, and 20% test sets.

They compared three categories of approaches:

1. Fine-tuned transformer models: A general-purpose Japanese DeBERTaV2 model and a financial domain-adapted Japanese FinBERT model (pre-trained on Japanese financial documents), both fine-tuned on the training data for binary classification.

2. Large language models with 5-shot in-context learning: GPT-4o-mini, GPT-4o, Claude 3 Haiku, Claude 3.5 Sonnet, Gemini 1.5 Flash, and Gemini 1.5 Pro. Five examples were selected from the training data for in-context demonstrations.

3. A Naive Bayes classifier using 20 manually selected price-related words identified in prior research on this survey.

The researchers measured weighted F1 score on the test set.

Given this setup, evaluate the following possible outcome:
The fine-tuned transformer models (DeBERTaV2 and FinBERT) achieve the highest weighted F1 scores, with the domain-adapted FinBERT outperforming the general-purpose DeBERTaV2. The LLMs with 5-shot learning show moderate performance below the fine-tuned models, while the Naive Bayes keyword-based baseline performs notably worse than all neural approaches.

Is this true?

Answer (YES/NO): NO